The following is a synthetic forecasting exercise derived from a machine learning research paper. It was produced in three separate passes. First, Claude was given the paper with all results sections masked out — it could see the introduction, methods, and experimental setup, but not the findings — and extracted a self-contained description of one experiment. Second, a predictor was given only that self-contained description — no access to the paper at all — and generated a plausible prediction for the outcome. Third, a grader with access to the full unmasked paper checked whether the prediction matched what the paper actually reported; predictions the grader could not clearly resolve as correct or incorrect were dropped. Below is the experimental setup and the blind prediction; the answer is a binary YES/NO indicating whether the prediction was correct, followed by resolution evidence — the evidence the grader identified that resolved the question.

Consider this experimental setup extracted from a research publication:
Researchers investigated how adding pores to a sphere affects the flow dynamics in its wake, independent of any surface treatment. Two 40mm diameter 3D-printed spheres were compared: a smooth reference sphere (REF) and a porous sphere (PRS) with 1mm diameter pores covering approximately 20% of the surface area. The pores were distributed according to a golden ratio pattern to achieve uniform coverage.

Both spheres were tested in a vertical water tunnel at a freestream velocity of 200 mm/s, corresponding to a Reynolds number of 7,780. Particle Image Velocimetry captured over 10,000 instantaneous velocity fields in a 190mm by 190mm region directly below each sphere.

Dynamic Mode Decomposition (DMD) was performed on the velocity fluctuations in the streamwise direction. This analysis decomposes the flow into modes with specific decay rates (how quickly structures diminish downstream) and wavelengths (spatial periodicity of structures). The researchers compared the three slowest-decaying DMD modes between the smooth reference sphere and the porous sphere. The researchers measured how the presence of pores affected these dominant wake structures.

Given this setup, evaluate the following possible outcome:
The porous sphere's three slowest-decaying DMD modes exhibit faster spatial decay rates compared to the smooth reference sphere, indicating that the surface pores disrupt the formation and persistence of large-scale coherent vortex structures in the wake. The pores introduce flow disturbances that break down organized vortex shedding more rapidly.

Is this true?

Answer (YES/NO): NO